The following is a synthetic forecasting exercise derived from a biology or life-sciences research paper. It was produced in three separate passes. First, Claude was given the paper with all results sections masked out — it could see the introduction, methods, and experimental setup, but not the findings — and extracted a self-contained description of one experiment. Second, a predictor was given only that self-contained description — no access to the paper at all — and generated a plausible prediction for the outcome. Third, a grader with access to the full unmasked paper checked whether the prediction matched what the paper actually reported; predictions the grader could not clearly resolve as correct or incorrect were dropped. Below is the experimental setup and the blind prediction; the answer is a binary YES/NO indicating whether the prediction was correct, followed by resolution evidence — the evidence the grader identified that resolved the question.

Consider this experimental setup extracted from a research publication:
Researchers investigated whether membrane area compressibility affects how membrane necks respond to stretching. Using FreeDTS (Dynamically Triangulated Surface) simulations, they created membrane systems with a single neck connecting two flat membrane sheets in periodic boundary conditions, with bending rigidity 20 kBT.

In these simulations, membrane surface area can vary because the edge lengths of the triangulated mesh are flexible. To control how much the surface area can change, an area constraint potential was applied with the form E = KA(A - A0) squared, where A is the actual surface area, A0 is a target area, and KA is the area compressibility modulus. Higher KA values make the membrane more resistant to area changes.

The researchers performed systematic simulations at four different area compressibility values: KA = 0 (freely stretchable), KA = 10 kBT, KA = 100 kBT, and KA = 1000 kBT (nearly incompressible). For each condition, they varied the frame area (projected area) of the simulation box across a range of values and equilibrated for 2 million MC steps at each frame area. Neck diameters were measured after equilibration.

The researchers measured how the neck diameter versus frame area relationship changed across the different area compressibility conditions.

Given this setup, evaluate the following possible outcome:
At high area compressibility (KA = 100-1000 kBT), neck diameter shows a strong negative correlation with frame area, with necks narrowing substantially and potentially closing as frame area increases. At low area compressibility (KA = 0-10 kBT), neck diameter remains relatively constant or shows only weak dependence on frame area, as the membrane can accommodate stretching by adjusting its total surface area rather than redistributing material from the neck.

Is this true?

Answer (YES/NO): NO